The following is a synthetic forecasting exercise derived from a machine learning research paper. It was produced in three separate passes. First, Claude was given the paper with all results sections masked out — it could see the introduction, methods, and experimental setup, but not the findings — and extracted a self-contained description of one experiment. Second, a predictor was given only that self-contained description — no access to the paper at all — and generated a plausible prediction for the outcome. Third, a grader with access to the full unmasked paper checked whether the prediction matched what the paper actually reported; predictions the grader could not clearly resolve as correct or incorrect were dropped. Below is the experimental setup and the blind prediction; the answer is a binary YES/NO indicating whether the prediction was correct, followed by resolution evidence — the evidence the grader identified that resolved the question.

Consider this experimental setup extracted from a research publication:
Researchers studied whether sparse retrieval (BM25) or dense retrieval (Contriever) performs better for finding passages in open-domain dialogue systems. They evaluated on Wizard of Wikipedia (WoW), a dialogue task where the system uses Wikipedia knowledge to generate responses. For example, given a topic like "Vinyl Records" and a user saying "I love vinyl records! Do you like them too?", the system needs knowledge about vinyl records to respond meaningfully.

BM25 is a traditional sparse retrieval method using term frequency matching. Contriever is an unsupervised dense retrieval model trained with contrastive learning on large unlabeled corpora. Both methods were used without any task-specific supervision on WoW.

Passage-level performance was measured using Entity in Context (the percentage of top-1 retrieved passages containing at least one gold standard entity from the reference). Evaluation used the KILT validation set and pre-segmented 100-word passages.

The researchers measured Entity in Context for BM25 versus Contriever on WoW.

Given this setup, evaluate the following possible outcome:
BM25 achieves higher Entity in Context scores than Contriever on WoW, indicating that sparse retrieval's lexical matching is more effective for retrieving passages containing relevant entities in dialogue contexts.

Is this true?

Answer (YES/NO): YES